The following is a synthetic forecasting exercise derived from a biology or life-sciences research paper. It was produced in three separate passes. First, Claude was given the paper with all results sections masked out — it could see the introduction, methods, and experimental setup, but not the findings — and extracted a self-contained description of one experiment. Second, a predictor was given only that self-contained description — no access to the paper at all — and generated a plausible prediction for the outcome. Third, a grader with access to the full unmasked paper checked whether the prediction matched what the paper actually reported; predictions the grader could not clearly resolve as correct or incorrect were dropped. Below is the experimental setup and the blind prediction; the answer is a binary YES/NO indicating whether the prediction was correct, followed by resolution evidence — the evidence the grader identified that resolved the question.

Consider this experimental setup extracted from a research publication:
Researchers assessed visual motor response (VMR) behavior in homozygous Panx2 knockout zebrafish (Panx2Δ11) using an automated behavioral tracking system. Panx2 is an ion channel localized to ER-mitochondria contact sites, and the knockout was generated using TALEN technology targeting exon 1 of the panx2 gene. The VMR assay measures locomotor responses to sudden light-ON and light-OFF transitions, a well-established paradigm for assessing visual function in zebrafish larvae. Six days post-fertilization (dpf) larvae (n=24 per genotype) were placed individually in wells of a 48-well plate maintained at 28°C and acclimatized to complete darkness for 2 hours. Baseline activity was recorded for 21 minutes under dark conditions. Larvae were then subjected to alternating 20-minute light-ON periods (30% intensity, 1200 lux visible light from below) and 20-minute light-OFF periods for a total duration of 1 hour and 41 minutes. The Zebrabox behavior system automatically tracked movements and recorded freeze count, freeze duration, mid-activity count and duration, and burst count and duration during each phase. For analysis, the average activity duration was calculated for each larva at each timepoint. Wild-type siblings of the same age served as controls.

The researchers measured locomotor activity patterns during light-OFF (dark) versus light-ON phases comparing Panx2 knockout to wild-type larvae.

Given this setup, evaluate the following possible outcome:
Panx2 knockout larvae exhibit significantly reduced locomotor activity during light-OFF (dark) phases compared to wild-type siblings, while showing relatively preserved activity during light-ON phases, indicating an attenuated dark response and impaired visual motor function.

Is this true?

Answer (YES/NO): NO